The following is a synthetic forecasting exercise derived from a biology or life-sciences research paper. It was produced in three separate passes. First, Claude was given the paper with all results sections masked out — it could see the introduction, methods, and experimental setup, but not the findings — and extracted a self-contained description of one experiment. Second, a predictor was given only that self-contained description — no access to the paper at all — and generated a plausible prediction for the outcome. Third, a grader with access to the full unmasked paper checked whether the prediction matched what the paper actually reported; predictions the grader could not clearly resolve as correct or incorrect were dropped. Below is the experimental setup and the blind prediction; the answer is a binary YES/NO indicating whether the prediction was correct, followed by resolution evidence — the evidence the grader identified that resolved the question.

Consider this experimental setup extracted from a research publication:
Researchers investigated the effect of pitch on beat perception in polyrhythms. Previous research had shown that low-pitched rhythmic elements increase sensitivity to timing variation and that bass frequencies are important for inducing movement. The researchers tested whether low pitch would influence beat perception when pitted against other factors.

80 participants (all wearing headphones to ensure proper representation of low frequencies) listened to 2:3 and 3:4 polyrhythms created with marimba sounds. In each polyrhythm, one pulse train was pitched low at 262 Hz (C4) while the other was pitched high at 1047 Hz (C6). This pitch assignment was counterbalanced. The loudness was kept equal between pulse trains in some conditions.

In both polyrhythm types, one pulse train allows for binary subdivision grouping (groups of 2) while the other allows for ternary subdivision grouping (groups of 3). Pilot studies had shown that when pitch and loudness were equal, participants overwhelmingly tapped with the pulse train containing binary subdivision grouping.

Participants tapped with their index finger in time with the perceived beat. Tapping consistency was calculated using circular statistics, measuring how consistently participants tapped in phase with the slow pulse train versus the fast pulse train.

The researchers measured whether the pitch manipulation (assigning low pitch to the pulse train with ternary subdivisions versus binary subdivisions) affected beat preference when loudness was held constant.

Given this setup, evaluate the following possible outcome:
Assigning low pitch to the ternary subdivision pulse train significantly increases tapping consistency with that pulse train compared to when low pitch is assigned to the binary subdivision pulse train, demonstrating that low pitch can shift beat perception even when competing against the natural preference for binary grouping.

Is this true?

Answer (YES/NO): YES